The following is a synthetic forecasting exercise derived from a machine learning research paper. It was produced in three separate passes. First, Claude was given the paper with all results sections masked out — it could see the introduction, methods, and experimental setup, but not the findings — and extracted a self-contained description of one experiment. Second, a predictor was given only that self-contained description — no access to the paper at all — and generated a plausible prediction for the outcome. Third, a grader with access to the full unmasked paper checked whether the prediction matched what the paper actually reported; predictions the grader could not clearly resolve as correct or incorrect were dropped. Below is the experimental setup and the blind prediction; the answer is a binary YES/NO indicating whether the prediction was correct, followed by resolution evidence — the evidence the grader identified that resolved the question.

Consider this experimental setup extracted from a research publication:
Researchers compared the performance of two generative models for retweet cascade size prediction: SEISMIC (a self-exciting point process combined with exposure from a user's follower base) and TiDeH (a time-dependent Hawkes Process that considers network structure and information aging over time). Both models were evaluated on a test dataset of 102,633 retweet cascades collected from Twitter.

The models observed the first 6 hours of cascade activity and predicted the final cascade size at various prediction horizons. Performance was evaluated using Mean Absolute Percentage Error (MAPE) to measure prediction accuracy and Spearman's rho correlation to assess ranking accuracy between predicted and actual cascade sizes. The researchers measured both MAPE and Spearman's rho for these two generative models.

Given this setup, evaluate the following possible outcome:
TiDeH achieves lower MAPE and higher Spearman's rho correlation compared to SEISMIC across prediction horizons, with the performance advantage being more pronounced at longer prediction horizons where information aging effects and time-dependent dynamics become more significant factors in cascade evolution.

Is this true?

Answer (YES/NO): NO